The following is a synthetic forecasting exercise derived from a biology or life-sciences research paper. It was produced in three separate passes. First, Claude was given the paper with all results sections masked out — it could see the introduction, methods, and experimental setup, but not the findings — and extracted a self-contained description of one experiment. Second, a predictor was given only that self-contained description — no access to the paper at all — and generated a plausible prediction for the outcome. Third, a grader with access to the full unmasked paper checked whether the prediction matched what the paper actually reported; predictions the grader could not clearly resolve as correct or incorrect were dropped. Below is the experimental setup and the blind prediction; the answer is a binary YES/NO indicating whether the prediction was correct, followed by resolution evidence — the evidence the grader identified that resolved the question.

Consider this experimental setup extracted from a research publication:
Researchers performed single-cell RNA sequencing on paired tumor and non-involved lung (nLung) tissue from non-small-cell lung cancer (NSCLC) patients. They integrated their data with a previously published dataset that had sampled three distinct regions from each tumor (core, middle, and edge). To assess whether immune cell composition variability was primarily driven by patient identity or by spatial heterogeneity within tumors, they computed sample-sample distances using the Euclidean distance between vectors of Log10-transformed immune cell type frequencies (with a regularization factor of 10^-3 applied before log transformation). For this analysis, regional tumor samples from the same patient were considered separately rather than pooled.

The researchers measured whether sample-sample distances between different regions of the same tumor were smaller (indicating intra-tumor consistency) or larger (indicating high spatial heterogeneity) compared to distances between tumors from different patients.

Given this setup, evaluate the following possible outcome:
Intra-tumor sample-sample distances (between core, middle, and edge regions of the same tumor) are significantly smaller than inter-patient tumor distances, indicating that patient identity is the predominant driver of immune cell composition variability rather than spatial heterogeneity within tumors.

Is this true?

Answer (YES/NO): YES